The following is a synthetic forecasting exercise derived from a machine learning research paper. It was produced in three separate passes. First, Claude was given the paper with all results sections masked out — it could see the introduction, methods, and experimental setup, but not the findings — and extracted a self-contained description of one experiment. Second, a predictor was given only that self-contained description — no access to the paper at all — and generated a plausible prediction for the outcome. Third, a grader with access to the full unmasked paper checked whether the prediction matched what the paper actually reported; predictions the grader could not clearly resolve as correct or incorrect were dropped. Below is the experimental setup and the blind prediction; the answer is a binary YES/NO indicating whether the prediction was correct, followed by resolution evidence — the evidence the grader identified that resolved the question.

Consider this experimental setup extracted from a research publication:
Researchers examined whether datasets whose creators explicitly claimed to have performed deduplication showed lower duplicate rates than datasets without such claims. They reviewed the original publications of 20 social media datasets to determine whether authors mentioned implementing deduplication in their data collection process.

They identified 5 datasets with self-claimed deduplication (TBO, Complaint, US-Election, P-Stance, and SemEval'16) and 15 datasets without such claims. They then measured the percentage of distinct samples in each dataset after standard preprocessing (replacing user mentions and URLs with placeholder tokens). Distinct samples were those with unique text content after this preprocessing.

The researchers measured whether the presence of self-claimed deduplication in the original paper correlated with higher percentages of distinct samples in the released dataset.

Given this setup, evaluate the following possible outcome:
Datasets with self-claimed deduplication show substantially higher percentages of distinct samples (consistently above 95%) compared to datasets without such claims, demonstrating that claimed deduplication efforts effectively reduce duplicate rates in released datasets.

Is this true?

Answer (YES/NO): NO